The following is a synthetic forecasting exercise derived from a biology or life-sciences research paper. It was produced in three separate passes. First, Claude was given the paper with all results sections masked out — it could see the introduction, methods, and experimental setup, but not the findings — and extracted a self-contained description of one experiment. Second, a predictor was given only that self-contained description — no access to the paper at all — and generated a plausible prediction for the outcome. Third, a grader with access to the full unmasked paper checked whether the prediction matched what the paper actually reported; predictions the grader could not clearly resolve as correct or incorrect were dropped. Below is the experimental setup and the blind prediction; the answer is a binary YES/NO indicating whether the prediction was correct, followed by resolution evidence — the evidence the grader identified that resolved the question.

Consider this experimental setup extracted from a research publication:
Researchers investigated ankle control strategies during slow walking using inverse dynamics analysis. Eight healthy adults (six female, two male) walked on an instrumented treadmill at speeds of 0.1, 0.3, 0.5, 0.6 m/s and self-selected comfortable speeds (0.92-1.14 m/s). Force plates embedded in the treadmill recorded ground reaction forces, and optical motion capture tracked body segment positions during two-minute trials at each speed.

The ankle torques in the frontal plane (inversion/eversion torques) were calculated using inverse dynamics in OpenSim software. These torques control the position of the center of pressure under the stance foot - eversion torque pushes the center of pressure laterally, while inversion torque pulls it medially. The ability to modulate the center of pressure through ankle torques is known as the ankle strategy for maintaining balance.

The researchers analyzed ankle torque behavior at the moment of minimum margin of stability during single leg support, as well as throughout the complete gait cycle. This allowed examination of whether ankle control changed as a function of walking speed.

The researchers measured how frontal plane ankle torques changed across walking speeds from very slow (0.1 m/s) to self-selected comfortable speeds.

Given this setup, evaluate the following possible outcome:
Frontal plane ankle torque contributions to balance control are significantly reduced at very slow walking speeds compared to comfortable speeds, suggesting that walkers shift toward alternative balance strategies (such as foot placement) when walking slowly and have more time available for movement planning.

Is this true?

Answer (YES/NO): NO